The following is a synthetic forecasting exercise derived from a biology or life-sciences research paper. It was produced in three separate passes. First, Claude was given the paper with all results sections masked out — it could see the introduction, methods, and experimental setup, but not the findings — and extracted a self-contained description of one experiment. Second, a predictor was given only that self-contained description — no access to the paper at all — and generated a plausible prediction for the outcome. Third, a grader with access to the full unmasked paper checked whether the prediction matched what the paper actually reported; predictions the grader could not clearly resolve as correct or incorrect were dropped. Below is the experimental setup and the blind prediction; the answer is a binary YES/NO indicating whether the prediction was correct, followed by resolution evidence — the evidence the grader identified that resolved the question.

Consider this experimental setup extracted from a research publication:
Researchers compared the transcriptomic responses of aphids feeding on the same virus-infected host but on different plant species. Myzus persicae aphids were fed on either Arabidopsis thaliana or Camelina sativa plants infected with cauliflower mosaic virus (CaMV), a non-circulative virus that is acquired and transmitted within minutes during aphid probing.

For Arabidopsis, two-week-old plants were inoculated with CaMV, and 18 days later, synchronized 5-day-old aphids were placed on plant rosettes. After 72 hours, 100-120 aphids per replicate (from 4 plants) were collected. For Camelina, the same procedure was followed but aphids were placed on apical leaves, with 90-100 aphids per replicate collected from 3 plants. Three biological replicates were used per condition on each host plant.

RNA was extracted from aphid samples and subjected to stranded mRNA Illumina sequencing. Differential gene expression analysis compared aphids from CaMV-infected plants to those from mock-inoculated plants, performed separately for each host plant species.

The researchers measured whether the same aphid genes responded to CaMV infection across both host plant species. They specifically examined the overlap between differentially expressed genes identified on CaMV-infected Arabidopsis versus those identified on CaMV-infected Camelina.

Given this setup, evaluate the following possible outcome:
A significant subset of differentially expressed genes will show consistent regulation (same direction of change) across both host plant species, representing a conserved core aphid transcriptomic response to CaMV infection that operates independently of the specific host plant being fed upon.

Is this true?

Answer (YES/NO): NO